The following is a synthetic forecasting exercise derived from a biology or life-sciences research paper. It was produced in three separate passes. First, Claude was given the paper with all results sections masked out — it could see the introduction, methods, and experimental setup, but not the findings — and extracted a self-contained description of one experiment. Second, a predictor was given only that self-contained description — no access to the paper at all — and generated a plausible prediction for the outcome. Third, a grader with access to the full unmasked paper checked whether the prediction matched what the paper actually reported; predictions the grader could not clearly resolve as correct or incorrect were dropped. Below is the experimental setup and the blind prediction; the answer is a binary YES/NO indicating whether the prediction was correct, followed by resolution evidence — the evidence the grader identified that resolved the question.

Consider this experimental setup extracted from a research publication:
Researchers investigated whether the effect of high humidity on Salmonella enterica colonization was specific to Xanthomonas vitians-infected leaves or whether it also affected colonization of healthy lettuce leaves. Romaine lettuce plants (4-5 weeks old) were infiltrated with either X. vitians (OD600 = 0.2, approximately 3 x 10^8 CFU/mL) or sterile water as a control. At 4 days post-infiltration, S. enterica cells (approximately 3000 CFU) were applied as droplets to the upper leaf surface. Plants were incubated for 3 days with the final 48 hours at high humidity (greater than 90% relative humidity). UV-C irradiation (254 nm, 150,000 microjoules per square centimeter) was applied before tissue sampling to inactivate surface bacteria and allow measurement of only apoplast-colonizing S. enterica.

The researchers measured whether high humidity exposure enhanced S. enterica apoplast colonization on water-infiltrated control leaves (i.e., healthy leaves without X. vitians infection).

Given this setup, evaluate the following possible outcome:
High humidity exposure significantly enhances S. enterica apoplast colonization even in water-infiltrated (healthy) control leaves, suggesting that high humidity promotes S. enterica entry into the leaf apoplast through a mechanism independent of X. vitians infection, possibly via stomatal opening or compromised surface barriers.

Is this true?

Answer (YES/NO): NO